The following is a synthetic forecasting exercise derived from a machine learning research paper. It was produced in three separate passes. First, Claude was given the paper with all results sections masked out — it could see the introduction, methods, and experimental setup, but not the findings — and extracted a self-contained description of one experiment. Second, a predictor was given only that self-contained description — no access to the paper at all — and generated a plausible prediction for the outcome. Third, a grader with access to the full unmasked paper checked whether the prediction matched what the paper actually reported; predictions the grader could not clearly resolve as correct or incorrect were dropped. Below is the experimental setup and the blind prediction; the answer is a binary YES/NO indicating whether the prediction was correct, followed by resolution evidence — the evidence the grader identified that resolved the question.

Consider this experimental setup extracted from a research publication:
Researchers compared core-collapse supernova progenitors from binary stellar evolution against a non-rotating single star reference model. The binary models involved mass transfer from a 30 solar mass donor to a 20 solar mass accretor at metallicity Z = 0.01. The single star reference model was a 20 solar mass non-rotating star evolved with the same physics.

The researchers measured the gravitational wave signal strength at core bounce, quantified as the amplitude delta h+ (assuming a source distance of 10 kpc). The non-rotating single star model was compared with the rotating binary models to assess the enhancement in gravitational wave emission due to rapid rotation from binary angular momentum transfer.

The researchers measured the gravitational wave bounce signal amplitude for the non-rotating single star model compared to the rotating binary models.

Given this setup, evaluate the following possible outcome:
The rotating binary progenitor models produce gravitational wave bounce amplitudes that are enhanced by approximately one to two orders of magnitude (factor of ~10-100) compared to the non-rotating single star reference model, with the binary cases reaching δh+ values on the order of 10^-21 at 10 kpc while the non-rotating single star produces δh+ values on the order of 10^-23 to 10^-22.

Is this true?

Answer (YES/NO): NO